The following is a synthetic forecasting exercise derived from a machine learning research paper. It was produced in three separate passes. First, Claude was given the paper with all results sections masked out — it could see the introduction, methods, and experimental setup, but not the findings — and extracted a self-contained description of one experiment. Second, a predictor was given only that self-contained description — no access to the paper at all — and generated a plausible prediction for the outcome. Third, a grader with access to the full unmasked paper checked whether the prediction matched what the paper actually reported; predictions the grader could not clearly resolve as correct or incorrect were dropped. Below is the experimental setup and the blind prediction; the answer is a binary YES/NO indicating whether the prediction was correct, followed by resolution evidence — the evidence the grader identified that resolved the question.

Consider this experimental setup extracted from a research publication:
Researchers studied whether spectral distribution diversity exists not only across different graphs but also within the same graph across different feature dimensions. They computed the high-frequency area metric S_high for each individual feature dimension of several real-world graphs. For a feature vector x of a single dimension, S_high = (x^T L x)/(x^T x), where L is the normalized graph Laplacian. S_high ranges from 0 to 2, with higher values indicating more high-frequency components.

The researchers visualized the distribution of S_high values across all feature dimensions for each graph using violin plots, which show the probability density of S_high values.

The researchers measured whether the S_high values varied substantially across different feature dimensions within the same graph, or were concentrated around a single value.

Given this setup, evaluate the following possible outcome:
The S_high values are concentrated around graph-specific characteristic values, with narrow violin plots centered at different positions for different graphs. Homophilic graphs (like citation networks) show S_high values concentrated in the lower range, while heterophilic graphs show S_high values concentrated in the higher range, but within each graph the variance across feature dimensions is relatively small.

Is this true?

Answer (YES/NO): NO